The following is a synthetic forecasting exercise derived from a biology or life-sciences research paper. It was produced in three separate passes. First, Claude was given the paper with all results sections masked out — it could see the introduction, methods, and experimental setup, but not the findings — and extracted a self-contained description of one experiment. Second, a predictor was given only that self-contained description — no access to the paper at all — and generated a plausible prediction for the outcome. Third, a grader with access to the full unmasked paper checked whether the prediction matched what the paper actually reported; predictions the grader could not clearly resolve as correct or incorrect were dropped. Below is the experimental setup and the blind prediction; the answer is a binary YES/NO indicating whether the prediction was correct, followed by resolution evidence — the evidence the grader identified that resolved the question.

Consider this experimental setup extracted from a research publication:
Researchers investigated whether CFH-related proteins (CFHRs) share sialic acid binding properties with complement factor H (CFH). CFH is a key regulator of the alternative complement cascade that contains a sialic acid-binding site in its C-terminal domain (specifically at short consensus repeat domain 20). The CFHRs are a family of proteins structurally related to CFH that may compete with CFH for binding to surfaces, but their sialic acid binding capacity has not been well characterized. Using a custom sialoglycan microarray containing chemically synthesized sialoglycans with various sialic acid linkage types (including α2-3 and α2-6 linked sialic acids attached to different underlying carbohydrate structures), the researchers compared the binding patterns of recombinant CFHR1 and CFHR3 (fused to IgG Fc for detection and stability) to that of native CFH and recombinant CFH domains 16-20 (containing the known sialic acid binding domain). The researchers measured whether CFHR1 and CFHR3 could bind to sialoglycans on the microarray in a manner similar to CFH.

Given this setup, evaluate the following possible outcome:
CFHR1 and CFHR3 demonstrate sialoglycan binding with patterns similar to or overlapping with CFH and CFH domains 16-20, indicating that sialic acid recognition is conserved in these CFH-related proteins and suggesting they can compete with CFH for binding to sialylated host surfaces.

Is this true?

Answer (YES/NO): NO